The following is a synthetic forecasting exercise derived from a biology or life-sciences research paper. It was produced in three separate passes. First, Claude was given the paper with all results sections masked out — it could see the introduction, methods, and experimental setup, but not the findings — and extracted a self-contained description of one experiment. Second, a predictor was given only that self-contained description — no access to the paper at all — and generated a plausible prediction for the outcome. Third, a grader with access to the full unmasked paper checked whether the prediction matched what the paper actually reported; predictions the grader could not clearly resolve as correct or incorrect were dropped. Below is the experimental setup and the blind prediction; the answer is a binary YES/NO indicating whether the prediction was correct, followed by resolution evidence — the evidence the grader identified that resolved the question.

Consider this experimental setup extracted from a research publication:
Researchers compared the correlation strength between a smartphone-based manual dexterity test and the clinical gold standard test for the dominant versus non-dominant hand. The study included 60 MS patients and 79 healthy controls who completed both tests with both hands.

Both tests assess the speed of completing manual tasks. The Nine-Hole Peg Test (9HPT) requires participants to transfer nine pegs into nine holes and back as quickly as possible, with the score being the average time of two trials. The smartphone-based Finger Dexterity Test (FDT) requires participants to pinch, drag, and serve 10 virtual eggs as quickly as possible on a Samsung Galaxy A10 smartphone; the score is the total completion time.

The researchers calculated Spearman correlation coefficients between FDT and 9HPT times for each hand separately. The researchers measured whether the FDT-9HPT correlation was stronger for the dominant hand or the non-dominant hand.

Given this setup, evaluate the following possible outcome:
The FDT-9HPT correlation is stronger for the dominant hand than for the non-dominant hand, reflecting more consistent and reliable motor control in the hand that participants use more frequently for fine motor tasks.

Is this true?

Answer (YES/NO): NO